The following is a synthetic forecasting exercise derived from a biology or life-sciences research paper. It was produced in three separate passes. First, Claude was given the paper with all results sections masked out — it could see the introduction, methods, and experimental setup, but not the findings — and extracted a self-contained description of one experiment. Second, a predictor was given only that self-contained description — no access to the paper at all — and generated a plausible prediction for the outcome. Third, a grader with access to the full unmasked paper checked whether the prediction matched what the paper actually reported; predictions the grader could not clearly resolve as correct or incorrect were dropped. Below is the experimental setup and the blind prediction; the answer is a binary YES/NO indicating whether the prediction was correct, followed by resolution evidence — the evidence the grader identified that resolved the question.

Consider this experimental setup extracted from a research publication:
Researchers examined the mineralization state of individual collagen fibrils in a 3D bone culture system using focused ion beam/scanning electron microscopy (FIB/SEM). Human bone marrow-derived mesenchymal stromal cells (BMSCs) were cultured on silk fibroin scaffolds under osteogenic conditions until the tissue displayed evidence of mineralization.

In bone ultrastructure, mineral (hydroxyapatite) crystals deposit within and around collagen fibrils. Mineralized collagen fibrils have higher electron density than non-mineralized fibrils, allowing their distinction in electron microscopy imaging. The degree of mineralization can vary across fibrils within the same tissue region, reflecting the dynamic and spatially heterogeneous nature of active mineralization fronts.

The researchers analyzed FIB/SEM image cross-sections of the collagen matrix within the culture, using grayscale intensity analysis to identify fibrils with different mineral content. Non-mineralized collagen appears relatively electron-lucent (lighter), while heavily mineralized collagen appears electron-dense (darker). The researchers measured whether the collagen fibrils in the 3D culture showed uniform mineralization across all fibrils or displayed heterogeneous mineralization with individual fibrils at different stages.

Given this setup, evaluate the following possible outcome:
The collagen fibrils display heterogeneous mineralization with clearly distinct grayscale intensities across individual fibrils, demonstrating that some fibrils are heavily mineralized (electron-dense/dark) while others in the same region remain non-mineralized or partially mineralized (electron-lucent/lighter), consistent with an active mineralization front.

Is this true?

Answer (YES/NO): YES